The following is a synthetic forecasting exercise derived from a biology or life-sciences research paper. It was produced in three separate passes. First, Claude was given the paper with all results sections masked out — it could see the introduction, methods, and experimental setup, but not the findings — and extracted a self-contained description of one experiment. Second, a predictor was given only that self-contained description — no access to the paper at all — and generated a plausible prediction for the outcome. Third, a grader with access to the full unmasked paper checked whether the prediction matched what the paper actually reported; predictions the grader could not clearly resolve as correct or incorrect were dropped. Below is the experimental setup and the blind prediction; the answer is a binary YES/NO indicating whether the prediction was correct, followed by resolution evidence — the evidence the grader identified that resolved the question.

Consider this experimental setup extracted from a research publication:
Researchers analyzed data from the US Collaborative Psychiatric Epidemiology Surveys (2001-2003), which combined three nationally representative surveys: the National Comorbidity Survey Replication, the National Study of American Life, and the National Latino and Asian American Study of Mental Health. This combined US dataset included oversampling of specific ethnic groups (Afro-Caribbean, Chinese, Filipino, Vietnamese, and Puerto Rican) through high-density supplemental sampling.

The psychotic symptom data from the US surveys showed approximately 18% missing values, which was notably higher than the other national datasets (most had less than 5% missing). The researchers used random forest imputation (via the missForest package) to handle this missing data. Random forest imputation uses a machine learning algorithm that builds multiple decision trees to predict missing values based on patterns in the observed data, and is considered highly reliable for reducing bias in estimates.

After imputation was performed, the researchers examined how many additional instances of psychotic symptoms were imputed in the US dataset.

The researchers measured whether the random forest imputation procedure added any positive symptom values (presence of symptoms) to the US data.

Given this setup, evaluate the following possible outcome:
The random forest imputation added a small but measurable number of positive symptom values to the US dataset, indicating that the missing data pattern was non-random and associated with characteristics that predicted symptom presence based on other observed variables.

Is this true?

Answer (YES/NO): NO